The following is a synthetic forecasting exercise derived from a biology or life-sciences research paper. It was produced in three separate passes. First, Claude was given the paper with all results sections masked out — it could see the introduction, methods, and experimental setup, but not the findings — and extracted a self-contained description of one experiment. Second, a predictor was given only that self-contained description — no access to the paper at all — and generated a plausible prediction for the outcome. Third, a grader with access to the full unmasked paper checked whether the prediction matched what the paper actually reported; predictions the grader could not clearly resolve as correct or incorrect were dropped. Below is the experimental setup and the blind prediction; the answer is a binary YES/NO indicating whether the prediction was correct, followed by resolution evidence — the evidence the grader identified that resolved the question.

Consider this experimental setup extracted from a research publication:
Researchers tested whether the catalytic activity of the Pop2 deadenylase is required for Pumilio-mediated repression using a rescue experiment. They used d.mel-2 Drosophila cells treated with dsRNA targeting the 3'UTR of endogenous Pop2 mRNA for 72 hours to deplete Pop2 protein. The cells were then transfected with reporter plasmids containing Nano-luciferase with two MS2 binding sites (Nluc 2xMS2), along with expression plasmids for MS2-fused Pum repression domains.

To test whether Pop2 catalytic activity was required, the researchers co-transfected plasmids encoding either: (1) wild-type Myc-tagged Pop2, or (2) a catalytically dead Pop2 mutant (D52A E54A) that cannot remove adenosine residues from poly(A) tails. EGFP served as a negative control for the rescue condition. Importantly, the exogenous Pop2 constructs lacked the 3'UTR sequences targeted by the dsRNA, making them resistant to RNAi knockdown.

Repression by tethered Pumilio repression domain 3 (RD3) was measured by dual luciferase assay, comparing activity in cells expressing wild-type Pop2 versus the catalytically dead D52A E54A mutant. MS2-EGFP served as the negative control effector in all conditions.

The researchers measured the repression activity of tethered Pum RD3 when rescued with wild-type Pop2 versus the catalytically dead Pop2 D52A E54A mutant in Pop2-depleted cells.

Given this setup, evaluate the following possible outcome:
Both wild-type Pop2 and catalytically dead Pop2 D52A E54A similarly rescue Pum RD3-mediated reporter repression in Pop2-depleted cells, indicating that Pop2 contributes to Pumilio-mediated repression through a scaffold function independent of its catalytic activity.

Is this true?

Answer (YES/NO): NO